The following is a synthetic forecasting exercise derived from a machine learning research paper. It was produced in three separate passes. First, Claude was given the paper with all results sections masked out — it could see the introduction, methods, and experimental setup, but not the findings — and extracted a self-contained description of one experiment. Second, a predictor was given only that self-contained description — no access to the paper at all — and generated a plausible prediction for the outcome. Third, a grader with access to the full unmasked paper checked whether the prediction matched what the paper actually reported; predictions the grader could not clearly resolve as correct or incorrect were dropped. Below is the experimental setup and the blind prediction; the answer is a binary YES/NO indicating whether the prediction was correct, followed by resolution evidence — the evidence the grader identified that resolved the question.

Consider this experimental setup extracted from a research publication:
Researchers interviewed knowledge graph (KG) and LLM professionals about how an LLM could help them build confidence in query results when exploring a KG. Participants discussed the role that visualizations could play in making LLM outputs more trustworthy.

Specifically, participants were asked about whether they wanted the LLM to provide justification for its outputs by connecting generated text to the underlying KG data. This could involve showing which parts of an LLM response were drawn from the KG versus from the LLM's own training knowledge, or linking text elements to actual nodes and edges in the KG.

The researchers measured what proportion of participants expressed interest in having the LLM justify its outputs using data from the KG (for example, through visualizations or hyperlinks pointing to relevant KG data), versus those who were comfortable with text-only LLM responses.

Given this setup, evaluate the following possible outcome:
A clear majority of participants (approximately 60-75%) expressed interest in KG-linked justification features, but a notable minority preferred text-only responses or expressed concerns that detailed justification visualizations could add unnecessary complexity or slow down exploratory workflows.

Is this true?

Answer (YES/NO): NO